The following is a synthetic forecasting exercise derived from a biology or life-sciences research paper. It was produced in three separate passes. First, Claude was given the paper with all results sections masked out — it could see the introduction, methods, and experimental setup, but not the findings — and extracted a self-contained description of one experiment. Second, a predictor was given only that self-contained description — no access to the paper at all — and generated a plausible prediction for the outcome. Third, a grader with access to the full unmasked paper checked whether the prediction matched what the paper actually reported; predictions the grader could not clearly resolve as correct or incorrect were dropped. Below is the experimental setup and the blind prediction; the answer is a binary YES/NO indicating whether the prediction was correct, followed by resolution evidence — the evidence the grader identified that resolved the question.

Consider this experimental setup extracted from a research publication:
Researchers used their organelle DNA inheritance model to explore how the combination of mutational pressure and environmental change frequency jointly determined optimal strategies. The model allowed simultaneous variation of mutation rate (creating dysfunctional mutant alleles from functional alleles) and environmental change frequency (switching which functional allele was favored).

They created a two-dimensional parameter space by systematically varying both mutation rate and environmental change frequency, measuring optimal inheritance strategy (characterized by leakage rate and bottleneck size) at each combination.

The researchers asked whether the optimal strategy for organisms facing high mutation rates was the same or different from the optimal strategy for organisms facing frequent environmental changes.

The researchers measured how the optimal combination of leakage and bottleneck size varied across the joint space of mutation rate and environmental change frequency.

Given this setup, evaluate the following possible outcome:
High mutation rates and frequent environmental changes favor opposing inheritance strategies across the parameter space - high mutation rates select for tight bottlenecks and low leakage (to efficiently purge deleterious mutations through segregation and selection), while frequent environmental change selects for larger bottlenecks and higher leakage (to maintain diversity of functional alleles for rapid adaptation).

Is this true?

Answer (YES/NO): NO